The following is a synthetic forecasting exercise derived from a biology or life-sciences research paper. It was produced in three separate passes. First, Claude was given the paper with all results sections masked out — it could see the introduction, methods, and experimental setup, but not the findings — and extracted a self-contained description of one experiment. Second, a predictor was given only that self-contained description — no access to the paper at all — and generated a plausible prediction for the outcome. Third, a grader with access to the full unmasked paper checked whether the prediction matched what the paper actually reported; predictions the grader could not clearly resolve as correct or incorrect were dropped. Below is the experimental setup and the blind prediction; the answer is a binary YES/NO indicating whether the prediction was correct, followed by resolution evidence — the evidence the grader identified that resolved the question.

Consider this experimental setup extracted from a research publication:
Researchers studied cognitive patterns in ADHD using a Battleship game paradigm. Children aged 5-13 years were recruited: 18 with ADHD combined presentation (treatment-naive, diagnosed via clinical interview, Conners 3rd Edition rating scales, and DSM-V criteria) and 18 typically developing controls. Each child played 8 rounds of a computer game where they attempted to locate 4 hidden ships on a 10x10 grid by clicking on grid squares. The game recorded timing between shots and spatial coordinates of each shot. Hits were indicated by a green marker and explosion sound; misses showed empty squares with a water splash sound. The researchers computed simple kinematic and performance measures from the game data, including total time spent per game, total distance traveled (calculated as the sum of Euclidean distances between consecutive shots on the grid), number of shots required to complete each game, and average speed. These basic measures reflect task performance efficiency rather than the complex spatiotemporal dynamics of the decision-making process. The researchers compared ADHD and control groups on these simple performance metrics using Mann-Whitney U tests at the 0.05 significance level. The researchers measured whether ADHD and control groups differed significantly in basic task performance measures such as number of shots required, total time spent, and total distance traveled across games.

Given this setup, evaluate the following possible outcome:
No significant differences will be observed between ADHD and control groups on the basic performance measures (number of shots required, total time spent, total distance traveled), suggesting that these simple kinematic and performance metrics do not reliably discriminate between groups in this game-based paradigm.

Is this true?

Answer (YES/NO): NO